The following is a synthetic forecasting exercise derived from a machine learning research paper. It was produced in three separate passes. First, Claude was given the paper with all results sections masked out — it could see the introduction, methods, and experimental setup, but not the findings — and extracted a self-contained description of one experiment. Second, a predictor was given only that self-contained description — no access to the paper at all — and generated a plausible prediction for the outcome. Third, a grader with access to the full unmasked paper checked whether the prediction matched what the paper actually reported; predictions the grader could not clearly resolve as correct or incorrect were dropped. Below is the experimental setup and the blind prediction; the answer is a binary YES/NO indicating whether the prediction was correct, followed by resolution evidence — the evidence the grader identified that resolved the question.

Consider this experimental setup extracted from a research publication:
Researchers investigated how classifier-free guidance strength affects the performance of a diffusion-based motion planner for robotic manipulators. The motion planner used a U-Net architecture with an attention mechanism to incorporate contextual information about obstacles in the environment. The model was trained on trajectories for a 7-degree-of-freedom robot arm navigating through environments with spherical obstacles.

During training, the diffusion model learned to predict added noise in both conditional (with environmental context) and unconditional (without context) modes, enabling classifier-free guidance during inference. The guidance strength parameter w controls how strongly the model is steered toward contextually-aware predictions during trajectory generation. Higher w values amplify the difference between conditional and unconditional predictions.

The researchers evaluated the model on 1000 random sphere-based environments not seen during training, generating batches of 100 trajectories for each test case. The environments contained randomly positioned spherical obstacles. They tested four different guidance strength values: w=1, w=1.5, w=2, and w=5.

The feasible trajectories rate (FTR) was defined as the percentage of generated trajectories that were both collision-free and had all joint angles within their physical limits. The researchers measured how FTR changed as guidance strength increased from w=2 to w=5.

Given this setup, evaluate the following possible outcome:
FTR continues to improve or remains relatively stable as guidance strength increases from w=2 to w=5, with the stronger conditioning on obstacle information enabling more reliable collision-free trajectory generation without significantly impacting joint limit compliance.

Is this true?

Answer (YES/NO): NO